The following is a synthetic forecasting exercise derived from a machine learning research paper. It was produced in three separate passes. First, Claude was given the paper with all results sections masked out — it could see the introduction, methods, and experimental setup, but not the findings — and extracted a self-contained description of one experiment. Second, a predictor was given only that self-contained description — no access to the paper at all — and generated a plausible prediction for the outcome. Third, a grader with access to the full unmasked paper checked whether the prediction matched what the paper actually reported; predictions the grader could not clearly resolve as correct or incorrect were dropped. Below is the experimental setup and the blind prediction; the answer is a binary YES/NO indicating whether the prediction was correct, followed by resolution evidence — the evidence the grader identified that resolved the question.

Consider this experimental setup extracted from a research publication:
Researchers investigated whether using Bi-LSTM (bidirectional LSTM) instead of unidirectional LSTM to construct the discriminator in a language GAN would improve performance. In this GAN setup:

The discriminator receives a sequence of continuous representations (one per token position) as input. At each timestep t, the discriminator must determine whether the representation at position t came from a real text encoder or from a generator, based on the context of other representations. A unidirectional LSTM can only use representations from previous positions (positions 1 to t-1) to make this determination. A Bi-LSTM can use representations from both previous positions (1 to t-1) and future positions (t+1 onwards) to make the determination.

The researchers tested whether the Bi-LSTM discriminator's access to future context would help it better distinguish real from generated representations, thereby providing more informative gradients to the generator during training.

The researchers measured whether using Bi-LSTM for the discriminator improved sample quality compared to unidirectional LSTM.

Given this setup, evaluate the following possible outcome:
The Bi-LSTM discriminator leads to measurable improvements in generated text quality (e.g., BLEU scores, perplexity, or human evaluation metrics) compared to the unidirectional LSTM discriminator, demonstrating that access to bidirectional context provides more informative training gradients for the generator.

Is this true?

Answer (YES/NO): NO